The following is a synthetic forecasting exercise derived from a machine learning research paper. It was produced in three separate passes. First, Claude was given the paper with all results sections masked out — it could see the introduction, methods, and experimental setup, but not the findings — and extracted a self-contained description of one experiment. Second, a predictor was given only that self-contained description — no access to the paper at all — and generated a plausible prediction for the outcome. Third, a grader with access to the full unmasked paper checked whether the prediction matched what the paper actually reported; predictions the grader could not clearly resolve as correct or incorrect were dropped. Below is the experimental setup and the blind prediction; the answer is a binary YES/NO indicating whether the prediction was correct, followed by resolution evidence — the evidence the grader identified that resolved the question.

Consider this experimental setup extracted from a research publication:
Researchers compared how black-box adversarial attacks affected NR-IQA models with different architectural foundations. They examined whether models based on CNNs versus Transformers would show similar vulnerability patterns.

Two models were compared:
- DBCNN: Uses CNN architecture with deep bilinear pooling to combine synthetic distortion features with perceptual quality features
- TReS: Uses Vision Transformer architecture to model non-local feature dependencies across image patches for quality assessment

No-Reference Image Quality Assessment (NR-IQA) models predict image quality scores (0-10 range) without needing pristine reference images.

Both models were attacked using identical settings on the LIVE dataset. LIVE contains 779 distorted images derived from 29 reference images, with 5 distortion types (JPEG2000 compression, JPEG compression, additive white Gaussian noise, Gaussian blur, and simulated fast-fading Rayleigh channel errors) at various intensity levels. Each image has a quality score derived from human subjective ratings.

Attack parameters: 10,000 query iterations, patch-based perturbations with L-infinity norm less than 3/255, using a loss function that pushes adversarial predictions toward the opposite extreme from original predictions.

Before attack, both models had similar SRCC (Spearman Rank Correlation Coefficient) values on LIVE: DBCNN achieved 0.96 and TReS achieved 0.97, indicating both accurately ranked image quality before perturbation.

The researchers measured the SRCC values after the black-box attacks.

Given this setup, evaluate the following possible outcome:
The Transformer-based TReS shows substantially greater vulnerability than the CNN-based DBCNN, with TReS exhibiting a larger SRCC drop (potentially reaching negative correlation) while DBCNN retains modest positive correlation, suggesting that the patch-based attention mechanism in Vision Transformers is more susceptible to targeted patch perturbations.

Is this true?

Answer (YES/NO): YES